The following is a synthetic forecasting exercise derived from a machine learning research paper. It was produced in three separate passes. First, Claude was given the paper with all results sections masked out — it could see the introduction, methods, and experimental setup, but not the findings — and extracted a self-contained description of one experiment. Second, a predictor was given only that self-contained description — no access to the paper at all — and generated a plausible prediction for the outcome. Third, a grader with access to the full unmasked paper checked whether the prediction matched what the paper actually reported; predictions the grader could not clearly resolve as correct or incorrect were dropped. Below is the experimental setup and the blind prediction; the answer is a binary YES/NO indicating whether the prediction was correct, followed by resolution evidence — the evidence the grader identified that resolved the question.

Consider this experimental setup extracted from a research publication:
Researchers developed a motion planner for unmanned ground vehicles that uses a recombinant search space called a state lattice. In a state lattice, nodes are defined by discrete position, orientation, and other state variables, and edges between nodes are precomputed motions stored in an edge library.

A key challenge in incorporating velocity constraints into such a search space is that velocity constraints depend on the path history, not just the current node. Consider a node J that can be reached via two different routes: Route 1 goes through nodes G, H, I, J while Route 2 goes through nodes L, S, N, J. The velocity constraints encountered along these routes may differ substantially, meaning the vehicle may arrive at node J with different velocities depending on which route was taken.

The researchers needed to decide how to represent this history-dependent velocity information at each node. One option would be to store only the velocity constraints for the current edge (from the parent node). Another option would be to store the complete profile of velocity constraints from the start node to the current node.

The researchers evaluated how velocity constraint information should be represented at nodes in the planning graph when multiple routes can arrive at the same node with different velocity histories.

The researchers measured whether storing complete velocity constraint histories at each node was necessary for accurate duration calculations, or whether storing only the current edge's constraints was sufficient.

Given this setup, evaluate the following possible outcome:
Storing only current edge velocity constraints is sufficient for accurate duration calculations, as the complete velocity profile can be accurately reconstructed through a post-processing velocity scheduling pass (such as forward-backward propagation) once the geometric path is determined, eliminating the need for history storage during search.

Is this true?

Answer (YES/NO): NO